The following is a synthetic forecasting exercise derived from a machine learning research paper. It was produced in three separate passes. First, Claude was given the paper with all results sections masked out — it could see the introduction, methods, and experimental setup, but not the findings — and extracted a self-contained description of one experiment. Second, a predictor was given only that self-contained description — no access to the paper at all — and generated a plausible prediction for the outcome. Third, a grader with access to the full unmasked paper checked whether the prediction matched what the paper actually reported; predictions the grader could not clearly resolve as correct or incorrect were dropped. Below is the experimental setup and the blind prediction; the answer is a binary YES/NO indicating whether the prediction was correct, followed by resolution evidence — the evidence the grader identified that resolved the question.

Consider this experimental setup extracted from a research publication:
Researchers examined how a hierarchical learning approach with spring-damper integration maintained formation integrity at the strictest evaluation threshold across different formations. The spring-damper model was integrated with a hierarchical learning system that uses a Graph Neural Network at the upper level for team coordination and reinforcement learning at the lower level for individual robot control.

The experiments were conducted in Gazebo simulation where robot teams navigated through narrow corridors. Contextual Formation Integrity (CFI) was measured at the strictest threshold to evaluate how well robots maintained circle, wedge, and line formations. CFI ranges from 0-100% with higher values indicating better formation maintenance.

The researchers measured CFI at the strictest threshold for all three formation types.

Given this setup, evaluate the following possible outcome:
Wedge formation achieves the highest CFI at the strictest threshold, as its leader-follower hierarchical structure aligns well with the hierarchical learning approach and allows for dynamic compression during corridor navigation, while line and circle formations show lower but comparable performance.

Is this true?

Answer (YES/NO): NO